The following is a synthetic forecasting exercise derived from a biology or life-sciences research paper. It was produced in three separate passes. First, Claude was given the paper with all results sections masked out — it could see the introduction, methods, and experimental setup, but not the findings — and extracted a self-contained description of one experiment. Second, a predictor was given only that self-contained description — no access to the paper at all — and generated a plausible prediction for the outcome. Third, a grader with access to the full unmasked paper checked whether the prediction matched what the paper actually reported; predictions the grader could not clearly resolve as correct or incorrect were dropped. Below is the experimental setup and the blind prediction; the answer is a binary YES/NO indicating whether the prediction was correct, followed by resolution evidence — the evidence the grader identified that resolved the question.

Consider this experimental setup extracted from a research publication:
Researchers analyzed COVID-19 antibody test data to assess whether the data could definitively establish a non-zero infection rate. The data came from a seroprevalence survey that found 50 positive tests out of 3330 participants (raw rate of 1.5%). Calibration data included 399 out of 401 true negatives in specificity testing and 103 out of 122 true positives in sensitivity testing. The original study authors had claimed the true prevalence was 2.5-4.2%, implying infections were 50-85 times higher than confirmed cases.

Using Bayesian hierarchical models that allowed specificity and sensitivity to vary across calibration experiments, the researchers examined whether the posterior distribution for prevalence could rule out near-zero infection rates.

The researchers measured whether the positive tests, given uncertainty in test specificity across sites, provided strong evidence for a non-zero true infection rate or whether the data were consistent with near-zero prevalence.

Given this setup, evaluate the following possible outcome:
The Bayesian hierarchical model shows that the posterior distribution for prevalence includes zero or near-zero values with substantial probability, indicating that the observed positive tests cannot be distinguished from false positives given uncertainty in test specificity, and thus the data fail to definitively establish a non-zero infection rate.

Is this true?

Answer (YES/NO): YES